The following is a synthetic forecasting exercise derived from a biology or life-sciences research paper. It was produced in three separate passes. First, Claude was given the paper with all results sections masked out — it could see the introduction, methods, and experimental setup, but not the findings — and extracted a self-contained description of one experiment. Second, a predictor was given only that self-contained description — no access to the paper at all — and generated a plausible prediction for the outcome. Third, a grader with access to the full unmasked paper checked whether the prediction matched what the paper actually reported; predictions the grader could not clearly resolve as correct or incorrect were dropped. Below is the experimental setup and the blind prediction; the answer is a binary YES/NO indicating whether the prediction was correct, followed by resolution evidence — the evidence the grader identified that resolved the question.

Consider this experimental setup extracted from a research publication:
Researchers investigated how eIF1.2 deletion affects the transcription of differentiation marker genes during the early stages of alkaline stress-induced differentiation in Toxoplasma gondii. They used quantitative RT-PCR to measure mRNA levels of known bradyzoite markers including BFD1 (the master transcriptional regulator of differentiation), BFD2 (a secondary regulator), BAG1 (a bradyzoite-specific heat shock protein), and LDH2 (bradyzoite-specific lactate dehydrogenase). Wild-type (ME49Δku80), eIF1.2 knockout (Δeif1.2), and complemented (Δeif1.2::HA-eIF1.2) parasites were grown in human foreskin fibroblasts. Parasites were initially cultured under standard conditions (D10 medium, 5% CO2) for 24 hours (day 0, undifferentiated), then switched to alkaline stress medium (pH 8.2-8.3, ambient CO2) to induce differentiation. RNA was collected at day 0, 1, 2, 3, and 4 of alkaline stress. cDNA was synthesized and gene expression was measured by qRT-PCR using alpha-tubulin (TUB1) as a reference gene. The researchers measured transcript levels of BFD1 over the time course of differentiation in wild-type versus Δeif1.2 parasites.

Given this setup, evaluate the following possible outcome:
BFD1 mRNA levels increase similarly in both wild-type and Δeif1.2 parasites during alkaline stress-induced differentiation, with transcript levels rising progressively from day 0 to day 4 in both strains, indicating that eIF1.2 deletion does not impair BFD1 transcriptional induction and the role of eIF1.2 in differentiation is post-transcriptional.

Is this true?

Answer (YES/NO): NO